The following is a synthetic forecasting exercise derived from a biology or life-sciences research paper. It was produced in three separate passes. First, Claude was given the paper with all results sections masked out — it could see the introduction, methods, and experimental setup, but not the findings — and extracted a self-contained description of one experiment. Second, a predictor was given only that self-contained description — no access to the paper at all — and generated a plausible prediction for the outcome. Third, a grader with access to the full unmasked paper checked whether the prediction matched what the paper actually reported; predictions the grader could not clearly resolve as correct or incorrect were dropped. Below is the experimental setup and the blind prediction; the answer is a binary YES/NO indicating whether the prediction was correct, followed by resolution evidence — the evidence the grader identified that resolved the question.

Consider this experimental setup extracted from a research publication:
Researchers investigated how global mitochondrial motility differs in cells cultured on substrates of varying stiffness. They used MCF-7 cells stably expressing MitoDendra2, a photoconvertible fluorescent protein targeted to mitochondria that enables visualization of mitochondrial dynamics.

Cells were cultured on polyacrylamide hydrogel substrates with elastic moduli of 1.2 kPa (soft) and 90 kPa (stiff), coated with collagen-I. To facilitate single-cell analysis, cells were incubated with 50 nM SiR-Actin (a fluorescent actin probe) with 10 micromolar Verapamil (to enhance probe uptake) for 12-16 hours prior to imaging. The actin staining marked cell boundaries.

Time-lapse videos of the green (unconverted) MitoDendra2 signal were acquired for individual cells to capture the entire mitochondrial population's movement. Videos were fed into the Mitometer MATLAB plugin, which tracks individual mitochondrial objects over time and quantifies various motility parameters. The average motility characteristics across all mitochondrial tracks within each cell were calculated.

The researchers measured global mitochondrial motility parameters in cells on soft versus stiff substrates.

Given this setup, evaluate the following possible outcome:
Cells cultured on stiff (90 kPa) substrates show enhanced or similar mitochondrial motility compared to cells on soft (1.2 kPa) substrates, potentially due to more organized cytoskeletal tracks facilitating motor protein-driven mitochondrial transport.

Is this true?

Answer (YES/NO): YES